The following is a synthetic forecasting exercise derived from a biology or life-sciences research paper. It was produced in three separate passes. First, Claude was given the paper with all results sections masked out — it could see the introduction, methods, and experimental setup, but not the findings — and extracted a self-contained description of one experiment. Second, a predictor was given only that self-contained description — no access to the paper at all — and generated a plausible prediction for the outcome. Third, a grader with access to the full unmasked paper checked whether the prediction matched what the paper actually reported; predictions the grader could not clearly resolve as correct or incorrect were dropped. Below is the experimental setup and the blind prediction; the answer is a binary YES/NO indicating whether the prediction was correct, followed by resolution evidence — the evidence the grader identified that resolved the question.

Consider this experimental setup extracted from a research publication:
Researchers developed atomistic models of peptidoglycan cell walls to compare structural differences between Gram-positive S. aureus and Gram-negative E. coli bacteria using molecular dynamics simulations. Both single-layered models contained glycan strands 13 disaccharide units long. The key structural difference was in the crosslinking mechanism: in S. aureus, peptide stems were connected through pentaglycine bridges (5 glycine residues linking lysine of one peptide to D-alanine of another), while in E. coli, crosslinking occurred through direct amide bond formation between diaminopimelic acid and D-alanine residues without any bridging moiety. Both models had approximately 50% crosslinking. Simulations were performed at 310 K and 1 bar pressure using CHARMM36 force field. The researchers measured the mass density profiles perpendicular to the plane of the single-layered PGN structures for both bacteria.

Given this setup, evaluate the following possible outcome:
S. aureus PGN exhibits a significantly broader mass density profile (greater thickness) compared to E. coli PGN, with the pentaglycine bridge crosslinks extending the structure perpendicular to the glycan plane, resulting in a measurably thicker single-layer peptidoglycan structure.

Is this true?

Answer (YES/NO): NO